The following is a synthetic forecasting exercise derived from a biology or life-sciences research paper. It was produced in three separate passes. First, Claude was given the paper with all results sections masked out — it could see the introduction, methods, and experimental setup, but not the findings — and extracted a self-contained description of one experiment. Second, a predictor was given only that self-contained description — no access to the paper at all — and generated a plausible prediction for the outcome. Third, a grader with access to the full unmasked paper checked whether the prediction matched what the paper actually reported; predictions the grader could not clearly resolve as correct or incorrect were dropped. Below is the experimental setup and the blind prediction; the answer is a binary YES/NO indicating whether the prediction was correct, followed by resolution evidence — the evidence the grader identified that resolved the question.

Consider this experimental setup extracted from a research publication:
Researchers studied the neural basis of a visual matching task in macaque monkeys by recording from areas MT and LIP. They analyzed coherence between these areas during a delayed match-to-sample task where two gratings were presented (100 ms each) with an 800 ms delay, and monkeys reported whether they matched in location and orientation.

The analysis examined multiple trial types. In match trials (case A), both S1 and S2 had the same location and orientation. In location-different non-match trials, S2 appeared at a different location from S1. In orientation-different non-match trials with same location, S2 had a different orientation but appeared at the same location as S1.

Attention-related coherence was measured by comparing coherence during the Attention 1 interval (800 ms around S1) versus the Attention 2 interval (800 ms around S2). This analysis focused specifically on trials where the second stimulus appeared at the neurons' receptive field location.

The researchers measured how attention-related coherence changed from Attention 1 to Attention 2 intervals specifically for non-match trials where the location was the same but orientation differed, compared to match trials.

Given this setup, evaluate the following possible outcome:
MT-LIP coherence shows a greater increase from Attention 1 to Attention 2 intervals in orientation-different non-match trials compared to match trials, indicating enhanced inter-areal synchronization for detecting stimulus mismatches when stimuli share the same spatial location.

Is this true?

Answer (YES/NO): NO